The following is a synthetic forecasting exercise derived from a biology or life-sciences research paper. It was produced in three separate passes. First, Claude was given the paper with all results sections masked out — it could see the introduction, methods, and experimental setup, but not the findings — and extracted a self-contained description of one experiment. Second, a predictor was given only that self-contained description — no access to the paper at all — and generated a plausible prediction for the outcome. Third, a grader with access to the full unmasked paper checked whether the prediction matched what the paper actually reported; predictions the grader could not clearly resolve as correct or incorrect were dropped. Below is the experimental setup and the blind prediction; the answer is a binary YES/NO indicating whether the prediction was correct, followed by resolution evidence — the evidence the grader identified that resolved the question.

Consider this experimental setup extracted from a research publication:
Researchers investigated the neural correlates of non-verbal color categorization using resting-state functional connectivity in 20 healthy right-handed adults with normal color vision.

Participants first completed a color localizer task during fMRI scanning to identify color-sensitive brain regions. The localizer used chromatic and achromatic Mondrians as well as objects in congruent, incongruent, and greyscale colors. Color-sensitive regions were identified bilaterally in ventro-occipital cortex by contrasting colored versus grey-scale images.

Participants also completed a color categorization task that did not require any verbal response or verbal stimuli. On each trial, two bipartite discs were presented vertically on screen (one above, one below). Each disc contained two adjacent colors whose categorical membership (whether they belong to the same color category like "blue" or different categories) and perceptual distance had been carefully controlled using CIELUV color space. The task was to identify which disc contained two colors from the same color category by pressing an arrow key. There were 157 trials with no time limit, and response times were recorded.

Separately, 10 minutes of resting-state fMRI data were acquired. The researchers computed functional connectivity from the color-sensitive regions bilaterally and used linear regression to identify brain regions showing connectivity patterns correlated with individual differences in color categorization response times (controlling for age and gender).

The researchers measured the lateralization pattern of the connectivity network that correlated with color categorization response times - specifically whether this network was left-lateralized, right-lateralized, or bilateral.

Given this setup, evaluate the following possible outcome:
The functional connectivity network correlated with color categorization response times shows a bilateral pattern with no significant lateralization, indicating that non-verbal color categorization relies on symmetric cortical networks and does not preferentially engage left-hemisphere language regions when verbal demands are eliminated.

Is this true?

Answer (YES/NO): YES